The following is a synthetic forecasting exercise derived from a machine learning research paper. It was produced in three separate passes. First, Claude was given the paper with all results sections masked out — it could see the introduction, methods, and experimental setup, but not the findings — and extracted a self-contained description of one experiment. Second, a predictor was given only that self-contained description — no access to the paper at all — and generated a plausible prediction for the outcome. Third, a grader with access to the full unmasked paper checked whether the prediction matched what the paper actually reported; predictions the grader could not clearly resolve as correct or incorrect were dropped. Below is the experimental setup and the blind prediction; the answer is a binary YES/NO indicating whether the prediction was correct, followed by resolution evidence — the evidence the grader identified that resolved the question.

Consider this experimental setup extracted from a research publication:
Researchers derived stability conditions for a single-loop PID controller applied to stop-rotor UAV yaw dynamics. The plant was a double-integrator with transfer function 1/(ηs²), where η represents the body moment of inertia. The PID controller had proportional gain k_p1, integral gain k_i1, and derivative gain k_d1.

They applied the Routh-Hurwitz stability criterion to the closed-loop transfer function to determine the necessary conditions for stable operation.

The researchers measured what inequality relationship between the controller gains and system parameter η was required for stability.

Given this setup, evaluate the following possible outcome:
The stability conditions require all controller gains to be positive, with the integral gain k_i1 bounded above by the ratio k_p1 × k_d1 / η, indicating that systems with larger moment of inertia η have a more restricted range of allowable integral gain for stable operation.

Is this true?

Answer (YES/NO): NO